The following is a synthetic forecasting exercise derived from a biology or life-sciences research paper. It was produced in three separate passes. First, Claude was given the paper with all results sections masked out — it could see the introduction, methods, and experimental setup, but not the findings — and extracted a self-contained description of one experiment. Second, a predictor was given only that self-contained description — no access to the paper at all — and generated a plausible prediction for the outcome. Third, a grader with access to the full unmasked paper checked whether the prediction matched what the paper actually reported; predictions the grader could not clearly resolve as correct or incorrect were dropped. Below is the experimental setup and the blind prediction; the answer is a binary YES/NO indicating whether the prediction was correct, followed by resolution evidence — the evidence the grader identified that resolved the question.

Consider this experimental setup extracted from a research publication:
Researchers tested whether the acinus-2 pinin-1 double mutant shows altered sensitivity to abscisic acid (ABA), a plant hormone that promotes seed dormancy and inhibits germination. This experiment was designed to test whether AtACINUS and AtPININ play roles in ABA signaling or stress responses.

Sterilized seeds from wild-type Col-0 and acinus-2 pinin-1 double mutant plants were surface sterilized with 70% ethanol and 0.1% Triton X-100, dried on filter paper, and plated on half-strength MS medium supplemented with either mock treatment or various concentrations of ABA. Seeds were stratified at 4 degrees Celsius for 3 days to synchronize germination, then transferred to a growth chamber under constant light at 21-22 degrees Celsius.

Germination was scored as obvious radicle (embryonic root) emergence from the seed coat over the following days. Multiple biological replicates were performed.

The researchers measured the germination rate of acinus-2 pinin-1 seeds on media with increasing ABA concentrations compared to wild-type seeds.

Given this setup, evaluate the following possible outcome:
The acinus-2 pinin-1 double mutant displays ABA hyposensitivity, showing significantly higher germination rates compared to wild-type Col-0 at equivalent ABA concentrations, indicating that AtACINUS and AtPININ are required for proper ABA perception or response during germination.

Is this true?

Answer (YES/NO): NO